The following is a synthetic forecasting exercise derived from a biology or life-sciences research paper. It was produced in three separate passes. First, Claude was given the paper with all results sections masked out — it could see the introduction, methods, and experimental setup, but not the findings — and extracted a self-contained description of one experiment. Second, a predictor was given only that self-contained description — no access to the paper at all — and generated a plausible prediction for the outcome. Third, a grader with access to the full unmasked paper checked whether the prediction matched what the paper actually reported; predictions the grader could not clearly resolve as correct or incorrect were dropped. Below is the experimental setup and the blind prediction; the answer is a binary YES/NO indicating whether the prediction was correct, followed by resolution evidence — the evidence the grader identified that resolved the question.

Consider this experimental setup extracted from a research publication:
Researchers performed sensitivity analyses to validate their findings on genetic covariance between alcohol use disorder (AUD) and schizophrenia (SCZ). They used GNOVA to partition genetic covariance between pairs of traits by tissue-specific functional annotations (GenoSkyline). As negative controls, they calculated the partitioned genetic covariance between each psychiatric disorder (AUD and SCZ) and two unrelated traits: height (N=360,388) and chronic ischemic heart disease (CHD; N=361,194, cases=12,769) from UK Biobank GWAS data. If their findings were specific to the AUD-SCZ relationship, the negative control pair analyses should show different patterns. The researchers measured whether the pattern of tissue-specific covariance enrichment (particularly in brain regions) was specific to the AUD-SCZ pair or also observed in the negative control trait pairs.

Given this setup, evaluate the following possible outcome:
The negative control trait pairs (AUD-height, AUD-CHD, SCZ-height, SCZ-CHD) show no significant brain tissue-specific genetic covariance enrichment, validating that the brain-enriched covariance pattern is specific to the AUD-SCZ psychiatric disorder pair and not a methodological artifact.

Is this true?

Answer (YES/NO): YES